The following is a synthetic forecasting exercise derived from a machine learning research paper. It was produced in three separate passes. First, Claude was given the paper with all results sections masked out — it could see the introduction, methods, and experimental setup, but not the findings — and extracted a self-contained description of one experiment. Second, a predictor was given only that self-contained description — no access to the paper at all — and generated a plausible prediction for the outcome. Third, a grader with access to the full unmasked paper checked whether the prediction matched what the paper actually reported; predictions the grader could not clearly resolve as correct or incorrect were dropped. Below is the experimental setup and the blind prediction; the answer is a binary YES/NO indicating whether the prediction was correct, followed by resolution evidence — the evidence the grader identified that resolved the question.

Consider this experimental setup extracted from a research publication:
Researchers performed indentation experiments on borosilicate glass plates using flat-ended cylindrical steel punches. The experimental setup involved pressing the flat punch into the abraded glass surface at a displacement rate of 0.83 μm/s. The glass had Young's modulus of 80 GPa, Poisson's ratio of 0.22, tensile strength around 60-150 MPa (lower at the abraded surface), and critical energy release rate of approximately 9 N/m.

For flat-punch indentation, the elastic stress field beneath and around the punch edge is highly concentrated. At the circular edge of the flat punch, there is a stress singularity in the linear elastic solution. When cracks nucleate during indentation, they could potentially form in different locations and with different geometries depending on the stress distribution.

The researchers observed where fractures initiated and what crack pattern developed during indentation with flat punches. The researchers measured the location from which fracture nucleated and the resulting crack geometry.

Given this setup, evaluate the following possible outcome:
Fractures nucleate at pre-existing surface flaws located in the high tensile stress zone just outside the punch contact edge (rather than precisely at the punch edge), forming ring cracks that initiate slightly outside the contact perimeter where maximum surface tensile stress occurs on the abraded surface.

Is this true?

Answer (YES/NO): NO